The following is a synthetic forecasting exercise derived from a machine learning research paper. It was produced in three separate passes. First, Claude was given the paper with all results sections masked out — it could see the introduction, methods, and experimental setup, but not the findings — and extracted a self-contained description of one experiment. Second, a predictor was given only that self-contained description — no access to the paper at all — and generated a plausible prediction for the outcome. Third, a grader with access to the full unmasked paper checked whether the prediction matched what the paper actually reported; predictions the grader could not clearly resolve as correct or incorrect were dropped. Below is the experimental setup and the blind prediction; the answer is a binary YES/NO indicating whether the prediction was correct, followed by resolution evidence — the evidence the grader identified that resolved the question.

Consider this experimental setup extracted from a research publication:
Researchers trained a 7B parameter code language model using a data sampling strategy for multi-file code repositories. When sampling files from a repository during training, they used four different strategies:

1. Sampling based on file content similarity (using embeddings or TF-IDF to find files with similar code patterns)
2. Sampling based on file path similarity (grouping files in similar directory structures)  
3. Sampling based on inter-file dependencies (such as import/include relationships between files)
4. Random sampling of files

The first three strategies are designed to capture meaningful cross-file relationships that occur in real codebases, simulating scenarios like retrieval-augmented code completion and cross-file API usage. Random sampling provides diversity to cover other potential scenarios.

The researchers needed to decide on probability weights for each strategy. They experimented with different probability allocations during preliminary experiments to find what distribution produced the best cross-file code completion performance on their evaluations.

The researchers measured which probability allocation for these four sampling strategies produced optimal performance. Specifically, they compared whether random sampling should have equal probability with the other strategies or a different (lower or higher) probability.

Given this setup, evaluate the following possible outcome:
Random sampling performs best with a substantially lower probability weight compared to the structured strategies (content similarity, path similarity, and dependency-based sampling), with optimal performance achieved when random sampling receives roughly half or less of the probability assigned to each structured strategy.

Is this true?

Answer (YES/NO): YES